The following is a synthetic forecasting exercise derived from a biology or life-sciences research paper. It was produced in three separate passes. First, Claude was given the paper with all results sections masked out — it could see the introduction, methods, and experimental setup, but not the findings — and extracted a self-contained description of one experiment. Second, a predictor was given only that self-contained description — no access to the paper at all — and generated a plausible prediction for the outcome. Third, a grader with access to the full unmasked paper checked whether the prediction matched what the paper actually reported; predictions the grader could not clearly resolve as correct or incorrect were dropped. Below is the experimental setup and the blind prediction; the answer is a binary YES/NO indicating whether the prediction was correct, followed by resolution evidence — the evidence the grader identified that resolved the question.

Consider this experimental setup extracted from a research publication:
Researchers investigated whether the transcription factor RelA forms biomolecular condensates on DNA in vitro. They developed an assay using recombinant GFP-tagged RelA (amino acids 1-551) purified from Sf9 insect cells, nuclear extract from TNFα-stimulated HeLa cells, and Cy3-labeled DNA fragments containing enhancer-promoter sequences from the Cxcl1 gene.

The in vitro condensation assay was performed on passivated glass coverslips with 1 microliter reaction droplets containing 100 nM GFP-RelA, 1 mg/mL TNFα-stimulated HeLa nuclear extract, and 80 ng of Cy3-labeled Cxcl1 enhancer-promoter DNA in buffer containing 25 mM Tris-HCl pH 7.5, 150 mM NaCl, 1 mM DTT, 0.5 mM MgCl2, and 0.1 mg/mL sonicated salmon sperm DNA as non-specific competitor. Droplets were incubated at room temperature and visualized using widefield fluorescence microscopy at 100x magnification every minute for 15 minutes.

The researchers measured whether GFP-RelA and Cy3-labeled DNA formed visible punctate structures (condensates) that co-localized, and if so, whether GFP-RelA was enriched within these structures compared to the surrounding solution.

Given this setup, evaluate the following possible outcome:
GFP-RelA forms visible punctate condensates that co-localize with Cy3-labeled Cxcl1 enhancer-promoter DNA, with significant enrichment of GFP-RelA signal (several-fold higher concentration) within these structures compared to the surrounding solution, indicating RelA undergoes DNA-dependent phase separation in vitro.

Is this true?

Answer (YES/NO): YES